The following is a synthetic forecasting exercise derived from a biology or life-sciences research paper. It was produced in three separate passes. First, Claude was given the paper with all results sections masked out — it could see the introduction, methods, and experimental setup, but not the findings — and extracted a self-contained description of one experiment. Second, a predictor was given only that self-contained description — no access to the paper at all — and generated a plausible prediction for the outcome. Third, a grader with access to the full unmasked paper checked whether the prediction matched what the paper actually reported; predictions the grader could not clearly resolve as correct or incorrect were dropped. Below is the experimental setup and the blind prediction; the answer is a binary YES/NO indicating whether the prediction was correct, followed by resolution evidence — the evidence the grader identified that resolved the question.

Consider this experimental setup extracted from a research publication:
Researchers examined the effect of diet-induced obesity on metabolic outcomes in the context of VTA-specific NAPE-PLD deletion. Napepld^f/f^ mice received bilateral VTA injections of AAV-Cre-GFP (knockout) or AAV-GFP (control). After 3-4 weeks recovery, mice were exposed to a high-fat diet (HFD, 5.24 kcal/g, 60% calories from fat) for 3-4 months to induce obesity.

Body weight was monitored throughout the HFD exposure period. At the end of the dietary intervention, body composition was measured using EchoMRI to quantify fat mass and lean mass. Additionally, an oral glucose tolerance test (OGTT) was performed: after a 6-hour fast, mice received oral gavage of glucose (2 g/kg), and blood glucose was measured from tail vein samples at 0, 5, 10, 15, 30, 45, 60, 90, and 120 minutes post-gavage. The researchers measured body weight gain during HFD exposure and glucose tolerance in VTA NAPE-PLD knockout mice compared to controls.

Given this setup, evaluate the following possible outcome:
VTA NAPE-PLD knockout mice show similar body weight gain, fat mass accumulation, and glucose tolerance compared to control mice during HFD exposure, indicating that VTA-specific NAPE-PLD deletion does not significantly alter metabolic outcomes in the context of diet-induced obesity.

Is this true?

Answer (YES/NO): NO